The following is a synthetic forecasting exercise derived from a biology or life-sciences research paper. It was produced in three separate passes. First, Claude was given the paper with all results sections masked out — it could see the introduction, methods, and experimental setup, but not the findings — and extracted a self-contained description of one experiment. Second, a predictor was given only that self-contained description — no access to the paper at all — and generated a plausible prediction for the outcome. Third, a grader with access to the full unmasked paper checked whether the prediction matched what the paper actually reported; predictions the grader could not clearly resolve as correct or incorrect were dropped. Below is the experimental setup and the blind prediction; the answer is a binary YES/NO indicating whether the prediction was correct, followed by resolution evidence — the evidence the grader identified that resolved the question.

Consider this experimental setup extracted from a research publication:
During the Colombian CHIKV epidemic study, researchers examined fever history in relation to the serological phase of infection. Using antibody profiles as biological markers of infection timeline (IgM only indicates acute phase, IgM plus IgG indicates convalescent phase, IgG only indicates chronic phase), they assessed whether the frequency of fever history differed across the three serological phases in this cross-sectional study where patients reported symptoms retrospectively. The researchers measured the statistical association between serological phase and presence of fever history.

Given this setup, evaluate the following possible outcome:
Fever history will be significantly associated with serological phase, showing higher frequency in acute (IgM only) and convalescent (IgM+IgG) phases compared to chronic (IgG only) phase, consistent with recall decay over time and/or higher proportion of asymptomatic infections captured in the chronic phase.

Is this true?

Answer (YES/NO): NO